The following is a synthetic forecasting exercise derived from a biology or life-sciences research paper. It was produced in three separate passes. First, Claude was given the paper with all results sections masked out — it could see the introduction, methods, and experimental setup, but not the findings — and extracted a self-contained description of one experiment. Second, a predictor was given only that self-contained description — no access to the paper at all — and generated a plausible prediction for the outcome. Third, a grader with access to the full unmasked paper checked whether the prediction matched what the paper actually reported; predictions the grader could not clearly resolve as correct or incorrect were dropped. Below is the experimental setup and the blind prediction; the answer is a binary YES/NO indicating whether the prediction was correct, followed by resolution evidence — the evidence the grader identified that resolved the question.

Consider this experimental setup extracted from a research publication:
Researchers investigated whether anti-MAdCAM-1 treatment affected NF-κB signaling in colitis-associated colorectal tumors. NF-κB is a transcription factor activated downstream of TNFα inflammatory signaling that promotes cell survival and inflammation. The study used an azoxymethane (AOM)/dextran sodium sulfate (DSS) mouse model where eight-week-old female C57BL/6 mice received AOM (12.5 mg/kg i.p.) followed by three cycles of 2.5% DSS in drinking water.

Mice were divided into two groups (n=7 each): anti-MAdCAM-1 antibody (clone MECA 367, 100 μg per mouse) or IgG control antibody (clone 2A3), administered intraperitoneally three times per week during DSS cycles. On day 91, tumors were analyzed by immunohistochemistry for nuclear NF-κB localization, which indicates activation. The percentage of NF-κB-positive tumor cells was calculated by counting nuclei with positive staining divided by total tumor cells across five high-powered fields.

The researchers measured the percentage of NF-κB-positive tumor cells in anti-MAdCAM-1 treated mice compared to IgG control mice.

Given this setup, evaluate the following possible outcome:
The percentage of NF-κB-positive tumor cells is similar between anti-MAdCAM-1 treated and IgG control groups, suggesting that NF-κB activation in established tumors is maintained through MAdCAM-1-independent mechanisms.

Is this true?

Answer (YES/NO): NO